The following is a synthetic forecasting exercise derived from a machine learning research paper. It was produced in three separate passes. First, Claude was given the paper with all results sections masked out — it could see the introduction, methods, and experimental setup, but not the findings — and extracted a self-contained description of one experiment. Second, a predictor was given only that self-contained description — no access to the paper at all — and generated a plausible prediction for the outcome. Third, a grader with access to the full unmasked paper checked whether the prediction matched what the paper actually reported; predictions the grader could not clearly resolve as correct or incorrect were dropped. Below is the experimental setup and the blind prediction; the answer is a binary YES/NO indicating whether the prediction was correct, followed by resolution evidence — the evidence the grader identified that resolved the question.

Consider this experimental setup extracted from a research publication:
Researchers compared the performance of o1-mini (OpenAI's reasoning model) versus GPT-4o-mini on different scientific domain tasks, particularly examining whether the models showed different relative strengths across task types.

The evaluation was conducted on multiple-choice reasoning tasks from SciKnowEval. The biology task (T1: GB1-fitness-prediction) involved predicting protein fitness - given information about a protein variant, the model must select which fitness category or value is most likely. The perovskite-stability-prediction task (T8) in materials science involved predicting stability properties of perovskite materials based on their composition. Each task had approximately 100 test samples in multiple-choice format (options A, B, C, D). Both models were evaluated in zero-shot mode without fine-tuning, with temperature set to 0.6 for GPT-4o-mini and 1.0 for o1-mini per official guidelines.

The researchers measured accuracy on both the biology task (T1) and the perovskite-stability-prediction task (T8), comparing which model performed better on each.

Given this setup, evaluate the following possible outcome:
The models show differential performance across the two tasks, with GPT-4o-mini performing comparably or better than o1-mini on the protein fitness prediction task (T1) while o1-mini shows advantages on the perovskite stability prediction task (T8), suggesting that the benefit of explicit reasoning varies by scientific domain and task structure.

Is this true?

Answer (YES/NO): NO